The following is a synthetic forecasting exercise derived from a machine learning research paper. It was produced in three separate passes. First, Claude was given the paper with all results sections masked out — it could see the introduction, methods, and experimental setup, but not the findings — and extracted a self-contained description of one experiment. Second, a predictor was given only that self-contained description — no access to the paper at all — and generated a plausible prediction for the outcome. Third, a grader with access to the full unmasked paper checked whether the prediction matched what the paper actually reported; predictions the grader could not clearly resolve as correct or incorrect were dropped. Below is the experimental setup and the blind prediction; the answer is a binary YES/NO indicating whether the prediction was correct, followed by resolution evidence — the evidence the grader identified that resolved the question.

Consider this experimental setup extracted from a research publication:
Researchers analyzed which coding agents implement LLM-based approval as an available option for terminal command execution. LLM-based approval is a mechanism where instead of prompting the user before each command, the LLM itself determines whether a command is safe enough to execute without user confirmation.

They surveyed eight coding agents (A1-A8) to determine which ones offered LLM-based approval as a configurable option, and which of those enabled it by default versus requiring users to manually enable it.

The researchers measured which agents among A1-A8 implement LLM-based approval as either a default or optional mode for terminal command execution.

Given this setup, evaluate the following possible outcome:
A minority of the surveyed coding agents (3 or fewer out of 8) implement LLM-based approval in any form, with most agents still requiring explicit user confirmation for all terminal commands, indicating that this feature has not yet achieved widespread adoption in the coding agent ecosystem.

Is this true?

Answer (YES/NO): YES